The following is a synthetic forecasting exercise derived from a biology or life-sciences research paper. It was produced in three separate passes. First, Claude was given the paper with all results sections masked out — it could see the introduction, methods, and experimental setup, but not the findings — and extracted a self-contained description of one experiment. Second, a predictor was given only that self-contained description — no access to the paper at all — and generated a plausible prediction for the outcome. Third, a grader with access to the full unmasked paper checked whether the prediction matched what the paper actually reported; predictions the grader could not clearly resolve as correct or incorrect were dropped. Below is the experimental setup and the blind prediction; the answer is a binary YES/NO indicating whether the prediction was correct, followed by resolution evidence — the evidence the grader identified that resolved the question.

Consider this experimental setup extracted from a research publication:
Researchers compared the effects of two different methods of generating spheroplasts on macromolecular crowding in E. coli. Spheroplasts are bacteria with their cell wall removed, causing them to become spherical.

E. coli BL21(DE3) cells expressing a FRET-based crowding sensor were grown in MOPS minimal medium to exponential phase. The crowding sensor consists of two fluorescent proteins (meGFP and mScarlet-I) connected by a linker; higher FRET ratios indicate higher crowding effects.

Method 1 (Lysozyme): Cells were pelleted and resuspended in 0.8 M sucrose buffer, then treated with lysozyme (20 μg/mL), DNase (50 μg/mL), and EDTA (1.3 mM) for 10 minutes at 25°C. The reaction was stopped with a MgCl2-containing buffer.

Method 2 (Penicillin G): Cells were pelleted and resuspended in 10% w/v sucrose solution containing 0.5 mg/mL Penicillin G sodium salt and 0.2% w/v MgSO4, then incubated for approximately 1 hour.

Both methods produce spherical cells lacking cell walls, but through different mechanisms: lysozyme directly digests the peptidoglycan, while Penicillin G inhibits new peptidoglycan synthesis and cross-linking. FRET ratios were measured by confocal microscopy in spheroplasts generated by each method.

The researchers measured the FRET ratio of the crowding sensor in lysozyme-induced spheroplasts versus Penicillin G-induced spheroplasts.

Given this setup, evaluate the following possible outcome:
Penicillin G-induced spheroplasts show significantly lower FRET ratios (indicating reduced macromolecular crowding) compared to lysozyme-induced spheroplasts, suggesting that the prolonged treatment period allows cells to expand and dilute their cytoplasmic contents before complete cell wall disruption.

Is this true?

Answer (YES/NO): NO